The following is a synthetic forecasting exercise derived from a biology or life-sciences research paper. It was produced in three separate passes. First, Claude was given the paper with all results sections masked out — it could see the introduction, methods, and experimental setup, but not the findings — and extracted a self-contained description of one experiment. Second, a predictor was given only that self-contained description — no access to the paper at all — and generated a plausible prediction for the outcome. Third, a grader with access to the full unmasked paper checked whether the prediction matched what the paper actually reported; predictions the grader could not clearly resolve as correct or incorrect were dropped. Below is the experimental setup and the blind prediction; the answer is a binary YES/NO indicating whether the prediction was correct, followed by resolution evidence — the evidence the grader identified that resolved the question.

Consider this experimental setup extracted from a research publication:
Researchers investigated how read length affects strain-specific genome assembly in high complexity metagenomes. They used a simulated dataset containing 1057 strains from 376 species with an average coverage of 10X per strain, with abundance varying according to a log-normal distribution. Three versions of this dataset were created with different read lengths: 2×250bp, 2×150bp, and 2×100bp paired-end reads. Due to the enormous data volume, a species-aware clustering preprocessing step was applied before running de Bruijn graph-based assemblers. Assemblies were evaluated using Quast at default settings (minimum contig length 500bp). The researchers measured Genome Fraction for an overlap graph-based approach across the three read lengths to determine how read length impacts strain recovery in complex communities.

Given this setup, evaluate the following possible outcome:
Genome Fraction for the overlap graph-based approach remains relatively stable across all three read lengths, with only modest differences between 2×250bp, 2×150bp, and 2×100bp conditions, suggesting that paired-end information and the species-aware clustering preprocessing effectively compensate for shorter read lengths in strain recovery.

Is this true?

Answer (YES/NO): NO